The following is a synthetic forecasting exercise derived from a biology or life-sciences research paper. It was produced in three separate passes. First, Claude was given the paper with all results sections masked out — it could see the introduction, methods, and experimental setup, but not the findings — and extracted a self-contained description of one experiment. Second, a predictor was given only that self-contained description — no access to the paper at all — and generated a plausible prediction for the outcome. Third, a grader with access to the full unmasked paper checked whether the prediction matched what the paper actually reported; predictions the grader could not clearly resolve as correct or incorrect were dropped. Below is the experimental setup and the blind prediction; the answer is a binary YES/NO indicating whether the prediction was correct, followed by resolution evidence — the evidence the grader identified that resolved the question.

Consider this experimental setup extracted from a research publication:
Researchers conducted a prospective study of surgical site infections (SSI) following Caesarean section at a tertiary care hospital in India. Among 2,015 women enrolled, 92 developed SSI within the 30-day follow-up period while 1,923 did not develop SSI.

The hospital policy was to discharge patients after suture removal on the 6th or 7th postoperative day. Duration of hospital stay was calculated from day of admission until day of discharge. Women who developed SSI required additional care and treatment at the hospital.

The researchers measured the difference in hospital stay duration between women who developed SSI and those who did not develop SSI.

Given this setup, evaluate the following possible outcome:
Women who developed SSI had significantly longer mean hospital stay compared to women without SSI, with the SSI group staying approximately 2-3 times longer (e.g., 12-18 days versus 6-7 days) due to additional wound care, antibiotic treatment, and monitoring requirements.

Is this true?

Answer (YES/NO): NO